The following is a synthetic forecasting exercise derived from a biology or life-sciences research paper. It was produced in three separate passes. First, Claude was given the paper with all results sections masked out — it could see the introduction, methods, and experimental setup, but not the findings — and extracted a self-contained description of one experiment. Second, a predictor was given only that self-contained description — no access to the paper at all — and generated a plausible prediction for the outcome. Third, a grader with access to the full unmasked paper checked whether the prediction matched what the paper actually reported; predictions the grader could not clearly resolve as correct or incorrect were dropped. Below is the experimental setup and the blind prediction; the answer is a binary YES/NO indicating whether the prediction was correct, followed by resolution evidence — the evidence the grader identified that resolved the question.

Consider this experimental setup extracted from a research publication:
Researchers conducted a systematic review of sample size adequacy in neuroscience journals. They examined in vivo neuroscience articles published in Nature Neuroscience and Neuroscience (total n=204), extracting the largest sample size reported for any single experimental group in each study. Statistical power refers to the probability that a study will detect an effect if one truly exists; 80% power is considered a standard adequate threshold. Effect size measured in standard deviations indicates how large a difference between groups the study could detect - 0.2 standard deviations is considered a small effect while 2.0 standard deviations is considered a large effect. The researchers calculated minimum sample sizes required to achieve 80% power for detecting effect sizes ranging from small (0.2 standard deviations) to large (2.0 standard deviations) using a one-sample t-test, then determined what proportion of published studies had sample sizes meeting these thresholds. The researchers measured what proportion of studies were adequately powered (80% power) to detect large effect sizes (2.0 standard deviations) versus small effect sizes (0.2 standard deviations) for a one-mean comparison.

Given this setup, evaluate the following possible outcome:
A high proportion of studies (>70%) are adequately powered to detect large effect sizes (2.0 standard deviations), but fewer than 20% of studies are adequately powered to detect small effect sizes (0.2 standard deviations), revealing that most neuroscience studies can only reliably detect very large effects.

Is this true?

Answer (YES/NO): YES